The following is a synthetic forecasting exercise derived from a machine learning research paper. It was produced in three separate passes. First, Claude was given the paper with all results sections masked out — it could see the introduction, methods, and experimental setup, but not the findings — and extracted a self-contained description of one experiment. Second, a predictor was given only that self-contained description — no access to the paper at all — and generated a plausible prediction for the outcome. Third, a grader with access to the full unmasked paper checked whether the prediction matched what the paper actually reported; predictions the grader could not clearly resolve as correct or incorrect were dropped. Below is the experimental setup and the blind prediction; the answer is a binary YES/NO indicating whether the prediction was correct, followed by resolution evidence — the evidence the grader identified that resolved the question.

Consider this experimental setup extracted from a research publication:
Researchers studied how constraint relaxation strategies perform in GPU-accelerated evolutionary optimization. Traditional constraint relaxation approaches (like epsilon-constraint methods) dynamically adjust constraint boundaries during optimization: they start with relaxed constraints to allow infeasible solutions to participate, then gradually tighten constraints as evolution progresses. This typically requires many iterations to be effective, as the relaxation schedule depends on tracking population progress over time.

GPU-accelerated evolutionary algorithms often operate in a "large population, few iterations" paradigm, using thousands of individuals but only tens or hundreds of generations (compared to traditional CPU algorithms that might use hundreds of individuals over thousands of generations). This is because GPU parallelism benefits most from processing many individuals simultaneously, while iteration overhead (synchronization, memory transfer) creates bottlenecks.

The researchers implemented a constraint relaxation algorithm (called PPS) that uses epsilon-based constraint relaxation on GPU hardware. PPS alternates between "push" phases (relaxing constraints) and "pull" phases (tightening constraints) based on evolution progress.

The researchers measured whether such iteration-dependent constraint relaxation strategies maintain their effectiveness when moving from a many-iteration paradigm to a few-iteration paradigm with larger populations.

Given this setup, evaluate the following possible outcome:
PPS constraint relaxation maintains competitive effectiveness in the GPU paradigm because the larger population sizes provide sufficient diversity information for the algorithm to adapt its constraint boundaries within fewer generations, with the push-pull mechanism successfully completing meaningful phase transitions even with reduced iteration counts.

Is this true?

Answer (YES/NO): NO